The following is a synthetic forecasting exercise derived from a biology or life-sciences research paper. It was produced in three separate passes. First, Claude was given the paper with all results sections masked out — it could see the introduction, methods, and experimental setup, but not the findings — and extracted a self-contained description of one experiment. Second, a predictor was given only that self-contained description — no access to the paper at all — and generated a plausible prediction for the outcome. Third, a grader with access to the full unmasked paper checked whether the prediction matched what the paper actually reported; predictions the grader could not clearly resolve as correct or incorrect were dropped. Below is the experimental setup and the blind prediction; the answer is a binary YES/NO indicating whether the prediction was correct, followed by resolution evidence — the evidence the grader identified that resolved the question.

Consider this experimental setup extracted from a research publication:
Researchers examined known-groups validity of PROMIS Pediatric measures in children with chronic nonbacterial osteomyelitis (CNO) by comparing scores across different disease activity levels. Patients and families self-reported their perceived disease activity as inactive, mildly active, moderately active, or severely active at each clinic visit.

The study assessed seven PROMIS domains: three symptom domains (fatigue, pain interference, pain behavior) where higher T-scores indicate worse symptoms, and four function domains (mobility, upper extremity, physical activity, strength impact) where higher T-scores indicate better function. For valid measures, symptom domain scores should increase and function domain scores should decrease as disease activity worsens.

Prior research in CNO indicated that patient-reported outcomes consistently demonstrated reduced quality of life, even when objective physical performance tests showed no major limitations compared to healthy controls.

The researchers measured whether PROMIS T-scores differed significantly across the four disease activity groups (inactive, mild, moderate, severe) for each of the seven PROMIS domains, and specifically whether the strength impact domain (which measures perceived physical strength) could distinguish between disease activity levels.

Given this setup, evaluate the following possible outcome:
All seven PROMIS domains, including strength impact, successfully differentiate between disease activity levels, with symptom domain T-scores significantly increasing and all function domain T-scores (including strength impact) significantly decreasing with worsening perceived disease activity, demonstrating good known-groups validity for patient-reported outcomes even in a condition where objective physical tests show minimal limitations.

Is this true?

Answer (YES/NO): NO